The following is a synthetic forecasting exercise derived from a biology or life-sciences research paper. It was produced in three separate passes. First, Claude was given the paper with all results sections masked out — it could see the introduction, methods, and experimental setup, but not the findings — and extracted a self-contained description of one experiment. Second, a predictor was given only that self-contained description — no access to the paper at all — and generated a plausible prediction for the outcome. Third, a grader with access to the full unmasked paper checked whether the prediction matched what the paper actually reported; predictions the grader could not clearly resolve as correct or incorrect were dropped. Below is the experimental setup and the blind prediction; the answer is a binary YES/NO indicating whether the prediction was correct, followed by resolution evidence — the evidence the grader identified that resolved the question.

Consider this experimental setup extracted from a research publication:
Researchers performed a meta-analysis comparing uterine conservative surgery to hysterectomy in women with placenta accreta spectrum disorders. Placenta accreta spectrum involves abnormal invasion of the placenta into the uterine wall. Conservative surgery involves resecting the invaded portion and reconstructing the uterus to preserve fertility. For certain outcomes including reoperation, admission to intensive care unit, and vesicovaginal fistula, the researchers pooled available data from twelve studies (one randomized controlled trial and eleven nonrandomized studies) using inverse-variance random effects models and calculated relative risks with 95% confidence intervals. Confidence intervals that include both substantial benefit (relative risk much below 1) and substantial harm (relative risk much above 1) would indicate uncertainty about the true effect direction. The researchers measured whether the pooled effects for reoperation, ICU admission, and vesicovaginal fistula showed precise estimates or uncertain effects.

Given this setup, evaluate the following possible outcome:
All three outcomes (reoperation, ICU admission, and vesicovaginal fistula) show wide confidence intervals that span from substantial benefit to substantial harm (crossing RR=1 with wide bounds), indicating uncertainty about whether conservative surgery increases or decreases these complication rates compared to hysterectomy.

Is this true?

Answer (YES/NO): NO